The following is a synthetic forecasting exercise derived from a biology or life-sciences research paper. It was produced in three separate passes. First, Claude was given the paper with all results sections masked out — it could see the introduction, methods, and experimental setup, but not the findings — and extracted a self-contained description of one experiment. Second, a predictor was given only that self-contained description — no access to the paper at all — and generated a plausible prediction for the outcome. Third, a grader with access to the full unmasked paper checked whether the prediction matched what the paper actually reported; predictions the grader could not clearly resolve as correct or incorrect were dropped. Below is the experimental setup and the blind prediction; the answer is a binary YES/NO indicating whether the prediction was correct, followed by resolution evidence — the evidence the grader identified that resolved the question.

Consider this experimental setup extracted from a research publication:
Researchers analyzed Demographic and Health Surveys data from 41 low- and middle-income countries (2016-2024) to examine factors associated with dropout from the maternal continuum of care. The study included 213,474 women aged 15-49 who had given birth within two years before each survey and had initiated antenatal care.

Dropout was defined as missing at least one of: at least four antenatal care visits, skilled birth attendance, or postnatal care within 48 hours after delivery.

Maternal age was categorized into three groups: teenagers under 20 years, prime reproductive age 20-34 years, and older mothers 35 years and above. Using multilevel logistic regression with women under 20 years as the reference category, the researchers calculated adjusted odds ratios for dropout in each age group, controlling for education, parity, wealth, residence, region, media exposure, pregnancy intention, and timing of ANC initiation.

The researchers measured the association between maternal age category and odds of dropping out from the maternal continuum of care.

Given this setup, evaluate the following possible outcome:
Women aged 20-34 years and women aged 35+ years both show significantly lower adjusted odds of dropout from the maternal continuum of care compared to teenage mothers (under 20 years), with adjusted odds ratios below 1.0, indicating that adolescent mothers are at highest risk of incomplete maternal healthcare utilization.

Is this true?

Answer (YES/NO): YES